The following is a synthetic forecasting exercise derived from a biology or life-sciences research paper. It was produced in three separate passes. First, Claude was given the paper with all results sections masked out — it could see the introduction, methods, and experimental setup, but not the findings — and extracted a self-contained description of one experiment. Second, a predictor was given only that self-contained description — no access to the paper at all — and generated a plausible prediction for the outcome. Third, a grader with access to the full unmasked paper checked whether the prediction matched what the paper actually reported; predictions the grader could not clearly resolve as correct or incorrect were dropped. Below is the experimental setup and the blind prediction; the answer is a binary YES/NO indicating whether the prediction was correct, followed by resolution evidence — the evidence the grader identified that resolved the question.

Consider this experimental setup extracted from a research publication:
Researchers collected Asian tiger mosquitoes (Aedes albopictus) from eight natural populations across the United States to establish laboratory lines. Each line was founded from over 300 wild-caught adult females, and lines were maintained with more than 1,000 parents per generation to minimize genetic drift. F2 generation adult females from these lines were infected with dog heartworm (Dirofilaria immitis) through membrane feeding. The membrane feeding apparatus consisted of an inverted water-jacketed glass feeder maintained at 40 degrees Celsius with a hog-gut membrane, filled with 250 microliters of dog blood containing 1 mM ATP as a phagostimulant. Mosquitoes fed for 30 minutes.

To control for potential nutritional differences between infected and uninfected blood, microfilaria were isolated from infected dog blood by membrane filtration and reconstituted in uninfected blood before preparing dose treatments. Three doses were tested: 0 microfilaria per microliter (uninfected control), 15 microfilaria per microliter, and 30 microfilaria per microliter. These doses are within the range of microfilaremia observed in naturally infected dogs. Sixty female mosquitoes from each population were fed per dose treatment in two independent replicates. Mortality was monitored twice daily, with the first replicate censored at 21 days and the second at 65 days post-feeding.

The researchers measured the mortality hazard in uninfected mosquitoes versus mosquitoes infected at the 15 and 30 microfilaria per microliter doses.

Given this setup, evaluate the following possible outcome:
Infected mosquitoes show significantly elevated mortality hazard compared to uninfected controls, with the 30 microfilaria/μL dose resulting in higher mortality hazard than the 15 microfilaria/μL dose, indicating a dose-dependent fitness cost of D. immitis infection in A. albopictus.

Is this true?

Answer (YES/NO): YES